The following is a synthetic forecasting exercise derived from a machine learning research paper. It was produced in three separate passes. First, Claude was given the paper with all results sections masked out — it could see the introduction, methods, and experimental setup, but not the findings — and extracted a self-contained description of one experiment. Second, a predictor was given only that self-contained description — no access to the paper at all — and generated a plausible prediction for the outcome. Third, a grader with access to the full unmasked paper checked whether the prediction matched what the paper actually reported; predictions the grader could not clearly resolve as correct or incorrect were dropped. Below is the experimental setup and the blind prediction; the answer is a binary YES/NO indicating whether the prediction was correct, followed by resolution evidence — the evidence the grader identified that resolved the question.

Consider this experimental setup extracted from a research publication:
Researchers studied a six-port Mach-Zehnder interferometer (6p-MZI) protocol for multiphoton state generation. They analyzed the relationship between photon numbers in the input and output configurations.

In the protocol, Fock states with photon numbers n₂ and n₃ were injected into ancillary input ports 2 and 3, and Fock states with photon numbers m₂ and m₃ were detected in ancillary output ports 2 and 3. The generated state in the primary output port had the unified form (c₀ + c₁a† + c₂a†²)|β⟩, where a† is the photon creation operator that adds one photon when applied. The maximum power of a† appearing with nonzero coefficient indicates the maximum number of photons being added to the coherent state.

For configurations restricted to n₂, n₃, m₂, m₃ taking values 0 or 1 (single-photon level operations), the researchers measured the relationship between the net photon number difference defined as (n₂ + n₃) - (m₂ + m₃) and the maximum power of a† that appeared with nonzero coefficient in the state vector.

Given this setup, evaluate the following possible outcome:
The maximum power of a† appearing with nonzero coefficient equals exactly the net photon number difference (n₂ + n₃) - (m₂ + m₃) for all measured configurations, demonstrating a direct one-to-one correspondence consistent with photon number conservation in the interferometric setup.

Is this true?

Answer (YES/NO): NO